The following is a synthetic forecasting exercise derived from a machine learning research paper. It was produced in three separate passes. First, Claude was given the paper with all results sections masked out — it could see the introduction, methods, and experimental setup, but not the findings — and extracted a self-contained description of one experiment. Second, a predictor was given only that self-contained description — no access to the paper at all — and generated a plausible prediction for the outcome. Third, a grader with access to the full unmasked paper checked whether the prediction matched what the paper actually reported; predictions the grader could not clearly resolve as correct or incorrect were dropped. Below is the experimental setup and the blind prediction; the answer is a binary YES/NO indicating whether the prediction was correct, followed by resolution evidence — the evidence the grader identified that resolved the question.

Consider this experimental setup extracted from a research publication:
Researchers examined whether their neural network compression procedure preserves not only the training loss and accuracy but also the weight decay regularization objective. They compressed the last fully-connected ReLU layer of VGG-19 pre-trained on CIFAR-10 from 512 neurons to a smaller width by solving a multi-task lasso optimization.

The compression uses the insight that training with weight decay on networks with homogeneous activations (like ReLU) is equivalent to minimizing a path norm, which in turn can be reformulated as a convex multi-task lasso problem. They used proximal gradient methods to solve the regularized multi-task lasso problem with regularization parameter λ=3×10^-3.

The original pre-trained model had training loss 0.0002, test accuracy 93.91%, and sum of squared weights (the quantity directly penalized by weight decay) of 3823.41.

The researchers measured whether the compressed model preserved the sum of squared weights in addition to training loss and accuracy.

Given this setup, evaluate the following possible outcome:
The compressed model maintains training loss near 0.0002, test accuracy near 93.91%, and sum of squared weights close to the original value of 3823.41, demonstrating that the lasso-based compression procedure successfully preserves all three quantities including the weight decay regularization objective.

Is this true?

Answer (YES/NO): YES